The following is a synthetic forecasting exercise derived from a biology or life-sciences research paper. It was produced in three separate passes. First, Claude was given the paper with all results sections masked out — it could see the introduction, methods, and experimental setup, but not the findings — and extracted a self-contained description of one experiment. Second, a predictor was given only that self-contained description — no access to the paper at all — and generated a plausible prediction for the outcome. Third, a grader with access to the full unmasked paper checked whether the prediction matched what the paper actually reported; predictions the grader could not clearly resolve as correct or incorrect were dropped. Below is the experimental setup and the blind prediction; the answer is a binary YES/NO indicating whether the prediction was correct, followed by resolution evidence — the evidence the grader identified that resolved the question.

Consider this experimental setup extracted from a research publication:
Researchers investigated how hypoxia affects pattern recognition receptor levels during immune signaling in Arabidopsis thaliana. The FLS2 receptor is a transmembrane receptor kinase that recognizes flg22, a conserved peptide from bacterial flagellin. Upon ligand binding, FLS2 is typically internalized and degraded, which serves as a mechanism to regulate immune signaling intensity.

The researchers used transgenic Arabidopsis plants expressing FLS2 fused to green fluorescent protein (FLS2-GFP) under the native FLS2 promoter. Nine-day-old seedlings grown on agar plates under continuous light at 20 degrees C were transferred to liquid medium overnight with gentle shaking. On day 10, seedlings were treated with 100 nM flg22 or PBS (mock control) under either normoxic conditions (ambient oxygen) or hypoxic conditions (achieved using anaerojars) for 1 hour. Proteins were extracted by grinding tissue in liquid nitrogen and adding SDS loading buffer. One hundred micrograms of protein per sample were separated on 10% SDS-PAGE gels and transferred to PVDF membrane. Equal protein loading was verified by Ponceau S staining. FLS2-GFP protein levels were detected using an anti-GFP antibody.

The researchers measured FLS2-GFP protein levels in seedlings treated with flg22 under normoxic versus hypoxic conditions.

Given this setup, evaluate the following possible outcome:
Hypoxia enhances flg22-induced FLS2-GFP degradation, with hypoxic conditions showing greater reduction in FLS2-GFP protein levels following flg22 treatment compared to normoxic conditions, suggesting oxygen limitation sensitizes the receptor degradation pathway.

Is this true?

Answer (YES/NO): NO